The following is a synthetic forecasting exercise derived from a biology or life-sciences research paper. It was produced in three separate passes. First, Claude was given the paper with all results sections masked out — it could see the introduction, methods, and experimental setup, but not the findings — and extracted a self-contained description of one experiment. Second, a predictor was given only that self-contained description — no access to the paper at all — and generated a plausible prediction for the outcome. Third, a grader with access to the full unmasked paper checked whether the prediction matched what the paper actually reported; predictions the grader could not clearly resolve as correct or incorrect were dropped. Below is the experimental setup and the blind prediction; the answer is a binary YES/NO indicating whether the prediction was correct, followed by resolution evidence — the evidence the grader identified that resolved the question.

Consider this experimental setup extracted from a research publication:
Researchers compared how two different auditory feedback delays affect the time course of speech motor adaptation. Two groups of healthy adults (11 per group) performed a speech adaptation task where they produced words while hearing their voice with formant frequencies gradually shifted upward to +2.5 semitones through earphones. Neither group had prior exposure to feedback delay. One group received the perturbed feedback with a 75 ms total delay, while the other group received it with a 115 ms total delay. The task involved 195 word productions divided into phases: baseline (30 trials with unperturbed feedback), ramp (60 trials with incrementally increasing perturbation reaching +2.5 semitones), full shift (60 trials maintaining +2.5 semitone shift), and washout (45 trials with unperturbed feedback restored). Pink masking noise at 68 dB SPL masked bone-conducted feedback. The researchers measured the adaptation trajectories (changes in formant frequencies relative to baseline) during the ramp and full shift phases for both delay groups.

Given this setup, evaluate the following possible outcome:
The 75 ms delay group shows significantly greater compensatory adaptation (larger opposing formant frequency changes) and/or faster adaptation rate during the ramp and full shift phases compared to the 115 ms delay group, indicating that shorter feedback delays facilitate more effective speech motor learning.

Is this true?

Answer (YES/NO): NO